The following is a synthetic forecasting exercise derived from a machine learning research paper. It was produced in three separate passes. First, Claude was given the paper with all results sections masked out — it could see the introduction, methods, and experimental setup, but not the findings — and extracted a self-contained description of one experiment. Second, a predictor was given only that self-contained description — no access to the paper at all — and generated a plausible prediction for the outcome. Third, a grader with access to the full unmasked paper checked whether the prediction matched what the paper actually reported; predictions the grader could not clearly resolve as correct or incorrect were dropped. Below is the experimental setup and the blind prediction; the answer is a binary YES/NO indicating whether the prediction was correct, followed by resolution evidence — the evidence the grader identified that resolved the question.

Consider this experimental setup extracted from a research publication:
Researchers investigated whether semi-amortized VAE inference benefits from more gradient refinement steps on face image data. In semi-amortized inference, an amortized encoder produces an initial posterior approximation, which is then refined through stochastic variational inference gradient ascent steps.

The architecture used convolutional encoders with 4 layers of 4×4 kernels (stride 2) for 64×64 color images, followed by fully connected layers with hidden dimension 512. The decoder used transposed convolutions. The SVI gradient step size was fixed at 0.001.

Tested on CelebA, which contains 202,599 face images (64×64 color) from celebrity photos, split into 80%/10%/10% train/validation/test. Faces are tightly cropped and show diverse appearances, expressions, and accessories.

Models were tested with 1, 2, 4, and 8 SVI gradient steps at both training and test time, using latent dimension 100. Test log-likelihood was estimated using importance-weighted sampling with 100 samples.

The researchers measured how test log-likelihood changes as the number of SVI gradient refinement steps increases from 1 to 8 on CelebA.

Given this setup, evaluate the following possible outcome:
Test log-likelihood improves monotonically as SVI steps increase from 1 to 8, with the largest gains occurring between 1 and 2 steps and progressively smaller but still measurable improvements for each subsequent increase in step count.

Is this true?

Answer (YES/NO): NO